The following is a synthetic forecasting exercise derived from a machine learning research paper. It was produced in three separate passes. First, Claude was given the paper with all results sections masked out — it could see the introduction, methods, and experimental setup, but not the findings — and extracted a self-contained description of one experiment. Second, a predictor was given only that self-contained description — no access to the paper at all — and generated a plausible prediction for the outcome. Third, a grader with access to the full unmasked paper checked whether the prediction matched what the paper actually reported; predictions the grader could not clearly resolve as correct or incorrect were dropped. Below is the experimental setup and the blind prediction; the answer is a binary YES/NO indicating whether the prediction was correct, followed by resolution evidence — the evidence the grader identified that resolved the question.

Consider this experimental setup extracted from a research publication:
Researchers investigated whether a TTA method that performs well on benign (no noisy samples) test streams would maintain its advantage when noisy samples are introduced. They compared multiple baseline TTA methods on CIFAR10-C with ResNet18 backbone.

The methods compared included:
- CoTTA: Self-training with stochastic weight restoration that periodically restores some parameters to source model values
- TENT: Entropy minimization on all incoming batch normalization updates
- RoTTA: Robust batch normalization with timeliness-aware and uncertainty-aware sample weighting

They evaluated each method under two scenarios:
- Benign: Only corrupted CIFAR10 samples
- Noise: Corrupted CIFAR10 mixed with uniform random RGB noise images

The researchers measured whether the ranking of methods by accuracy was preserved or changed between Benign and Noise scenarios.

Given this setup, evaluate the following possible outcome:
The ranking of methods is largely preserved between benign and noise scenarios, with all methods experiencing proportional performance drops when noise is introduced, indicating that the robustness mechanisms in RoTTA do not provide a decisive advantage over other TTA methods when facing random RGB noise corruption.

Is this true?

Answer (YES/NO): NO